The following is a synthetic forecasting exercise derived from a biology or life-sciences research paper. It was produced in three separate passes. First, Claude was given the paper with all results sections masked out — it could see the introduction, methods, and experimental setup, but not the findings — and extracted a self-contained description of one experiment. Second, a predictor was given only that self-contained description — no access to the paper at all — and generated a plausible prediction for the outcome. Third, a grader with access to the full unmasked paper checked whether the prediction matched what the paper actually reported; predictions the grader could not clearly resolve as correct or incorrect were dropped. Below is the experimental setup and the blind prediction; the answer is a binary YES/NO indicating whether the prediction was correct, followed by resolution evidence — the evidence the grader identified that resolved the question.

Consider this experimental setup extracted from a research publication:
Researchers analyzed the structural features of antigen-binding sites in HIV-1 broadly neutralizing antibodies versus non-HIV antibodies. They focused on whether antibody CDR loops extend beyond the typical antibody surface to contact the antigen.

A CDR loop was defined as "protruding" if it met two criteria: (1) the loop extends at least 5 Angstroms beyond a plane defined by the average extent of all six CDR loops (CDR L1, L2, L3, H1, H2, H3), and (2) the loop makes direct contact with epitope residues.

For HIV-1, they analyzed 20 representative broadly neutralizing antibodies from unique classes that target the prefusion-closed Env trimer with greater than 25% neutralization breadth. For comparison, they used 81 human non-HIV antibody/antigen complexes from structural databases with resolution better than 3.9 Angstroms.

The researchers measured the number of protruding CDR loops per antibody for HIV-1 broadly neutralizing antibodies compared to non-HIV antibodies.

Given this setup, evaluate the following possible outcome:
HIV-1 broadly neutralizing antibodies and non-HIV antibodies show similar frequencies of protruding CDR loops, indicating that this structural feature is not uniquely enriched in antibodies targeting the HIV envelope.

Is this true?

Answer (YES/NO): NO